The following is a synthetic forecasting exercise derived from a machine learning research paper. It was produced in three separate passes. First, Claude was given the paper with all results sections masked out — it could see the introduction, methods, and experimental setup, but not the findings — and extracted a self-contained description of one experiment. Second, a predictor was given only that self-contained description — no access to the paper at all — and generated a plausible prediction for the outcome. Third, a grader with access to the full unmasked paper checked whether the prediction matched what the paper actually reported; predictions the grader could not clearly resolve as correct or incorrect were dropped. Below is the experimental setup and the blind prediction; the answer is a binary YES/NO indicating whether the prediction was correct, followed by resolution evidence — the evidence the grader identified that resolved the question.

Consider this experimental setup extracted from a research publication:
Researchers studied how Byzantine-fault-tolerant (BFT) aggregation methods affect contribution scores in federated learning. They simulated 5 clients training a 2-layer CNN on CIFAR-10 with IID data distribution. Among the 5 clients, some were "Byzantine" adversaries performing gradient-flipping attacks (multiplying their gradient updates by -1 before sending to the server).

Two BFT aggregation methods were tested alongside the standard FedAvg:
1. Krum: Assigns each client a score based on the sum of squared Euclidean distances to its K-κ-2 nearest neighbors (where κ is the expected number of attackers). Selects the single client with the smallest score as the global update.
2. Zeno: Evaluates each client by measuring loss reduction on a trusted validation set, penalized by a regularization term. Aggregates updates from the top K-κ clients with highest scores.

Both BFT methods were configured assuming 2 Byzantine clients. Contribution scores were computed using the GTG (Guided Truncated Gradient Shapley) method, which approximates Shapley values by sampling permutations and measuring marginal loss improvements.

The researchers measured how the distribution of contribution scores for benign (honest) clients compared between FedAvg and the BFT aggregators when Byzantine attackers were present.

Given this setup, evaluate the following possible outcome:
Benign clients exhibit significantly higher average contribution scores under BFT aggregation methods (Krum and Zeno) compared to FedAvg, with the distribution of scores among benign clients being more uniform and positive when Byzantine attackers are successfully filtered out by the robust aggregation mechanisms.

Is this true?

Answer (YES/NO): NO